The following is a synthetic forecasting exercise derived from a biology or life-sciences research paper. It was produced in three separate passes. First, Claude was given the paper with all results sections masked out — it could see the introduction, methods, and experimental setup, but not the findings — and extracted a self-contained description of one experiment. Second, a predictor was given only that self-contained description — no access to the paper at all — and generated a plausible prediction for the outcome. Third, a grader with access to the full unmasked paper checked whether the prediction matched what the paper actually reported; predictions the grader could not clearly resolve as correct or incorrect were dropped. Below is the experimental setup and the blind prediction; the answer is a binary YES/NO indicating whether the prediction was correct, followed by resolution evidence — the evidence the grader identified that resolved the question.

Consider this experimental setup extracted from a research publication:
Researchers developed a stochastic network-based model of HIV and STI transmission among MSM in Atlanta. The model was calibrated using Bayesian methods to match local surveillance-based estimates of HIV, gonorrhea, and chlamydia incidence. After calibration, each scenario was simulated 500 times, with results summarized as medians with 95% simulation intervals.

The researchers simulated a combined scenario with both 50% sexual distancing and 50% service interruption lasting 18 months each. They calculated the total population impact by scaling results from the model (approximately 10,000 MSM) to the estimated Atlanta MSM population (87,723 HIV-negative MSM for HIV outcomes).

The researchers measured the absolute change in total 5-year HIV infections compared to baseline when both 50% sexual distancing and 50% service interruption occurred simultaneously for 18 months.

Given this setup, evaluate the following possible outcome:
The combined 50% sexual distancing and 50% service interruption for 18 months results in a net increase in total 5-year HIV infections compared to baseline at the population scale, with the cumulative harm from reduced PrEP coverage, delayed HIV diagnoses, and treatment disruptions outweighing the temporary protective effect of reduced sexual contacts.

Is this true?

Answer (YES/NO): NO